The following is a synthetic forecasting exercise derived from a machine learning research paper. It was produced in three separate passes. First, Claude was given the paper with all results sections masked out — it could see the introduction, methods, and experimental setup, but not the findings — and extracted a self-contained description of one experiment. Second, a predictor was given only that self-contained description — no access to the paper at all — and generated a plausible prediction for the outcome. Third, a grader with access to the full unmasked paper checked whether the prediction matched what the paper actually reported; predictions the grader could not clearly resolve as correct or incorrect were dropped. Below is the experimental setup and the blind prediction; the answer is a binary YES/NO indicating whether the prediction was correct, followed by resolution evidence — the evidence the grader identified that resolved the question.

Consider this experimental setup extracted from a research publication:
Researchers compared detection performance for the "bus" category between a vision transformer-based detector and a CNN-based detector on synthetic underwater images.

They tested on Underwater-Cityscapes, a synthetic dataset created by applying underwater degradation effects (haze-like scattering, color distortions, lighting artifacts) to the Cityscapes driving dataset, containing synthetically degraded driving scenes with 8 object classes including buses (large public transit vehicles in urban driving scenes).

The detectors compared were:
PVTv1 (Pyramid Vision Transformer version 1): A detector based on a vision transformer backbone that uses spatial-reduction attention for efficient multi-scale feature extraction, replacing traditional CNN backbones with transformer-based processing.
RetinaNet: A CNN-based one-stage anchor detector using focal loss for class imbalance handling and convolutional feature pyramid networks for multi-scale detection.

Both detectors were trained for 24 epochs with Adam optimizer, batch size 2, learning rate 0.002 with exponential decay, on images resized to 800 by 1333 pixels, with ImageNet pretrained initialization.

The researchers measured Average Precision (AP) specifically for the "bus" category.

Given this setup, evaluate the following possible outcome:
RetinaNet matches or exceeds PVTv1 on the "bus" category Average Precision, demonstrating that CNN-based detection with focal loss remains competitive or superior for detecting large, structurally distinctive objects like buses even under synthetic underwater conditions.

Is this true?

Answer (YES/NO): YES